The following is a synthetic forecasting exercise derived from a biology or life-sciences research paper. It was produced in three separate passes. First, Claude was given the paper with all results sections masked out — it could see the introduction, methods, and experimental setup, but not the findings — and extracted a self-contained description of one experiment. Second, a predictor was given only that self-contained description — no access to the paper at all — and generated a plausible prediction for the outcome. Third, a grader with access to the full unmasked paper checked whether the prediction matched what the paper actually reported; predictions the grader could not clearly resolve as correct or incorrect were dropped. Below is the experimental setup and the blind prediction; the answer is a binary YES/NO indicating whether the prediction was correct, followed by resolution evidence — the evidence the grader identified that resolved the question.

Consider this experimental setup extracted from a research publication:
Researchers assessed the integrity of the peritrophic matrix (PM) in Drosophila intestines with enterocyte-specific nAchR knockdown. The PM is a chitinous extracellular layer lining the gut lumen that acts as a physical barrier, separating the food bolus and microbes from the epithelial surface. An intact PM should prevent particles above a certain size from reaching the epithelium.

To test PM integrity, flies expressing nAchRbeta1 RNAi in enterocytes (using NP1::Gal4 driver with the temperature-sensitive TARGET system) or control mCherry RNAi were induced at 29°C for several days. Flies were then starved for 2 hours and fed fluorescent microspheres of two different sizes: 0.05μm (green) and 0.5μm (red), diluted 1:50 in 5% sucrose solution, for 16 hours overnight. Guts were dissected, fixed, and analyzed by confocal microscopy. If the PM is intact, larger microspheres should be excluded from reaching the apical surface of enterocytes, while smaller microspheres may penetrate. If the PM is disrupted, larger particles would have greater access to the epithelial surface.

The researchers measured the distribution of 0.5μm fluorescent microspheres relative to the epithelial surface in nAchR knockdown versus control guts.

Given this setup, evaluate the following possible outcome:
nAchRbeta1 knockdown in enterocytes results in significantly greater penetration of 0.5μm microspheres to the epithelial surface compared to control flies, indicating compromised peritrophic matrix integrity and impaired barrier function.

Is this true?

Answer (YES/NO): YES